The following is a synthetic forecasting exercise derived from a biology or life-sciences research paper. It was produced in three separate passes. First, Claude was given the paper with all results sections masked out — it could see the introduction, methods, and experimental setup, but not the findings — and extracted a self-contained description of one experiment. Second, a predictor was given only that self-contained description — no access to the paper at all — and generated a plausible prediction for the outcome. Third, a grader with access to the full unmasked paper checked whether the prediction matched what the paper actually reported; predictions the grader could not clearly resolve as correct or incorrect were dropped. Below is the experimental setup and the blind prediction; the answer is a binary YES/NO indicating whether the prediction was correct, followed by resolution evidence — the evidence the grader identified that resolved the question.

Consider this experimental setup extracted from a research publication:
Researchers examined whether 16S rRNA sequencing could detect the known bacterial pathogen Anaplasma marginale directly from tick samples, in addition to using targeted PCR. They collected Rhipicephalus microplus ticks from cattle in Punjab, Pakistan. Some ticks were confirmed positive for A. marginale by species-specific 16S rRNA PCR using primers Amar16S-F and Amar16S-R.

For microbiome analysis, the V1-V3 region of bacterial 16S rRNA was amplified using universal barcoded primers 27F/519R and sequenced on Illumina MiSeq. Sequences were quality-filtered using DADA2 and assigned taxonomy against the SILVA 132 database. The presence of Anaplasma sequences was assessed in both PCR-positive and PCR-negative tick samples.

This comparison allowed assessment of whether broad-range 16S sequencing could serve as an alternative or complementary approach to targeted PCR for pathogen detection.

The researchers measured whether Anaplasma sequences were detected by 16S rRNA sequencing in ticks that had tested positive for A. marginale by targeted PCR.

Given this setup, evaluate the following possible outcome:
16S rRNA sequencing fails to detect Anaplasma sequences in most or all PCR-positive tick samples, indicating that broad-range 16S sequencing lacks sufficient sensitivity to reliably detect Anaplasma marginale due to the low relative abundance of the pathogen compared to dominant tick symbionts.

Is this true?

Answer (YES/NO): NO